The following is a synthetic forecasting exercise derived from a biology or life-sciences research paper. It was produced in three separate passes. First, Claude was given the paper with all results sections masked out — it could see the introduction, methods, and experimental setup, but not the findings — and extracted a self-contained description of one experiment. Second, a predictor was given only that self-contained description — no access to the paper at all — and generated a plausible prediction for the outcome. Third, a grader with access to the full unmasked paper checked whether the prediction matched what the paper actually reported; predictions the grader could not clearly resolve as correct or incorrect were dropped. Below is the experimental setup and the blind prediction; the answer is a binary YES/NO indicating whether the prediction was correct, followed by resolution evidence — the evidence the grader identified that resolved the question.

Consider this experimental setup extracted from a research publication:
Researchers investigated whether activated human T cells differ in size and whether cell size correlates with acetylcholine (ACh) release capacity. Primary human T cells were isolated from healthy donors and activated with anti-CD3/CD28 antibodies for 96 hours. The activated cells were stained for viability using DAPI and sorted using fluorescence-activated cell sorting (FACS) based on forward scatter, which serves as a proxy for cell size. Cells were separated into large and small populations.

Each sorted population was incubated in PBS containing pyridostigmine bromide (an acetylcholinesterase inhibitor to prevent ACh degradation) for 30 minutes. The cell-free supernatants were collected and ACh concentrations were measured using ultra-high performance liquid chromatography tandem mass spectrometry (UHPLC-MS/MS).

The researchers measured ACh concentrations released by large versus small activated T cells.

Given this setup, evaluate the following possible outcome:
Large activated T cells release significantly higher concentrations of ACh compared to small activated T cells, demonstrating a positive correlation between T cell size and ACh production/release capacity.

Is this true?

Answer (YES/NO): YES